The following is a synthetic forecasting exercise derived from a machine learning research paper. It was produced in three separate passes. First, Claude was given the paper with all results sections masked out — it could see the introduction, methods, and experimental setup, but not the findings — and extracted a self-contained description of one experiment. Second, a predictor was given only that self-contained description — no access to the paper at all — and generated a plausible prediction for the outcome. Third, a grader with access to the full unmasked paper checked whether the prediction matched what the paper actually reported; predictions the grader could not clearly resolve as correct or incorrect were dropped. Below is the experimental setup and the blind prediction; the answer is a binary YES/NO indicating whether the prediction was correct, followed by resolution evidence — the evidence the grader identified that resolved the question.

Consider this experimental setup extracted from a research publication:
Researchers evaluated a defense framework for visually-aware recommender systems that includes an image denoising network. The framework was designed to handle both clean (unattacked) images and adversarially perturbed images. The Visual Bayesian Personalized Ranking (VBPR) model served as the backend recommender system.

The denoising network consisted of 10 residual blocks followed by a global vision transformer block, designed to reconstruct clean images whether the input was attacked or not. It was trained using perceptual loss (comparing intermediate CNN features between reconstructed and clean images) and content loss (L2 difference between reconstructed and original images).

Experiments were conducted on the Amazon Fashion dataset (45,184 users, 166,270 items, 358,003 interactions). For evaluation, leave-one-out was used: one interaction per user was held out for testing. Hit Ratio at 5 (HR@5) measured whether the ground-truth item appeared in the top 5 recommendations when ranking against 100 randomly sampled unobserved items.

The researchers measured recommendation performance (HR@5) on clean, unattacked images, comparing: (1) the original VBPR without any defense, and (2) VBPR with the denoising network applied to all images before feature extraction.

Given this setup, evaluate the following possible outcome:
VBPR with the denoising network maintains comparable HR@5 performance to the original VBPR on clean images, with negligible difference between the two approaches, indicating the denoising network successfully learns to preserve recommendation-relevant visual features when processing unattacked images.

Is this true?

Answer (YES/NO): YES